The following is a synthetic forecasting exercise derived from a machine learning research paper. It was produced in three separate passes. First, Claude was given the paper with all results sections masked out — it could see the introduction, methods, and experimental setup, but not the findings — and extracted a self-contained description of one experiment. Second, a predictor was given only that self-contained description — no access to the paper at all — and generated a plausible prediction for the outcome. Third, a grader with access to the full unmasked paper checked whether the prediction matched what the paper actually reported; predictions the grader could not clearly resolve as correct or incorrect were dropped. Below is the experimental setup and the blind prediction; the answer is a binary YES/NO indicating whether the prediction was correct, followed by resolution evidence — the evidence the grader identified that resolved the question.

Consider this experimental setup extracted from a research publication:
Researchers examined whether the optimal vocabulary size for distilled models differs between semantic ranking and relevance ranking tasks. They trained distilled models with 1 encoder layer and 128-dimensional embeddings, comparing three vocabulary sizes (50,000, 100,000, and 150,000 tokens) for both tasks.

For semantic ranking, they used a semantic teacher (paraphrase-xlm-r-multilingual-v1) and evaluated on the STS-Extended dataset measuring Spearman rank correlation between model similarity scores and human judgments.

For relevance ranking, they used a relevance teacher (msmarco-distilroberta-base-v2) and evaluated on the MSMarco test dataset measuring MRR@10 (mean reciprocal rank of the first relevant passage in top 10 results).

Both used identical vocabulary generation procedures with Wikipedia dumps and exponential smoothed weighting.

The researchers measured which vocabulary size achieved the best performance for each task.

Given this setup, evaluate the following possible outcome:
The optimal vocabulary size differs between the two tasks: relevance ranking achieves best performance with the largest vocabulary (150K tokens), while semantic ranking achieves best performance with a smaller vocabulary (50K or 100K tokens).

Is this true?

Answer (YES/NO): NO